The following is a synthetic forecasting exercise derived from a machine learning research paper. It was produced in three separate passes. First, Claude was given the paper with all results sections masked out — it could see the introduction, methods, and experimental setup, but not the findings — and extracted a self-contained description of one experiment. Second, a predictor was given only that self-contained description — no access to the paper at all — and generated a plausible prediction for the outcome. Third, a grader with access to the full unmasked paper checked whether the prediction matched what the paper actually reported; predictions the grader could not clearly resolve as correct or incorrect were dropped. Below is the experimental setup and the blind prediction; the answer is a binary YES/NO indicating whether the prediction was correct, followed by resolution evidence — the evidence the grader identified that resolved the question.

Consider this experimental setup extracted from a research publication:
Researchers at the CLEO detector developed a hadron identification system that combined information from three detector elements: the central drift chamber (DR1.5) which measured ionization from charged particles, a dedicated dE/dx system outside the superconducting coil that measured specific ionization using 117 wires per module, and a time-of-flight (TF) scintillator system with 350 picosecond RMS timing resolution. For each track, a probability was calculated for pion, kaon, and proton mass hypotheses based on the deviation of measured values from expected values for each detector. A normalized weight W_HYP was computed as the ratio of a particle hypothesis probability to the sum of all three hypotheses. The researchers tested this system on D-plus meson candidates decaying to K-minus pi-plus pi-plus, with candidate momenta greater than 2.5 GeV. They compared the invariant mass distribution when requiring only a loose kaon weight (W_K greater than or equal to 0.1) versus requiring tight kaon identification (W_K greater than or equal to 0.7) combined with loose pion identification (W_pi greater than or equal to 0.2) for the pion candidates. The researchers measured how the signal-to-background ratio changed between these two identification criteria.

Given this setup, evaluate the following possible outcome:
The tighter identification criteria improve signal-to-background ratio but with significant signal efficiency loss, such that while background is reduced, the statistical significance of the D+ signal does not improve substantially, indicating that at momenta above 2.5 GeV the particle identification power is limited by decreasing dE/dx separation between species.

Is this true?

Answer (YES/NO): NO